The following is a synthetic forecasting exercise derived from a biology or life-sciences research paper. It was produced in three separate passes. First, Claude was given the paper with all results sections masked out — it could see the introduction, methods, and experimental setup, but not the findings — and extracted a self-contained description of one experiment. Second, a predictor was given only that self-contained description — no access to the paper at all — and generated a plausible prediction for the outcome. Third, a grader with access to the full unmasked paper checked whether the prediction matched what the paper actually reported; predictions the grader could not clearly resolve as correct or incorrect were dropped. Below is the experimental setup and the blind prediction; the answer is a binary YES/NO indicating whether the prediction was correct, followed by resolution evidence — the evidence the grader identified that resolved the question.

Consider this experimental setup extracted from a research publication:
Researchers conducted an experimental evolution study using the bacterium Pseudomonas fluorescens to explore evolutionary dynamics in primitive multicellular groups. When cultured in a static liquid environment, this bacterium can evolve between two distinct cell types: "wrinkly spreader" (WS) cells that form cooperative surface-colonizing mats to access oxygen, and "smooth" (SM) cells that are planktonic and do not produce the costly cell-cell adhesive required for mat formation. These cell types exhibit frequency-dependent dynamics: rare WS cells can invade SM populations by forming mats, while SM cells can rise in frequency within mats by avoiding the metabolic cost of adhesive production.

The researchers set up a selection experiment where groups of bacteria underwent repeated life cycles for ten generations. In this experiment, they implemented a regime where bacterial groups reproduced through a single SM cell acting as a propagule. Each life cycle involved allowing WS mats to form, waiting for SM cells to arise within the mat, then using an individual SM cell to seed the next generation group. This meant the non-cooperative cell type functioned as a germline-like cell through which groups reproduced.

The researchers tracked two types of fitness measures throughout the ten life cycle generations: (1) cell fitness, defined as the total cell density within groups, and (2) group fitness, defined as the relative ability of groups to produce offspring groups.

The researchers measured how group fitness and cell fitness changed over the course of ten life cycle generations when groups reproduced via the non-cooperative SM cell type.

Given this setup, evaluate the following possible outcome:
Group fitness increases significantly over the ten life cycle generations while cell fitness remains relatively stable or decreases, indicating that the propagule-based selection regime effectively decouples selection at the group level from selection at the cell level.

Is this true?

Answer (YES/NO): YES